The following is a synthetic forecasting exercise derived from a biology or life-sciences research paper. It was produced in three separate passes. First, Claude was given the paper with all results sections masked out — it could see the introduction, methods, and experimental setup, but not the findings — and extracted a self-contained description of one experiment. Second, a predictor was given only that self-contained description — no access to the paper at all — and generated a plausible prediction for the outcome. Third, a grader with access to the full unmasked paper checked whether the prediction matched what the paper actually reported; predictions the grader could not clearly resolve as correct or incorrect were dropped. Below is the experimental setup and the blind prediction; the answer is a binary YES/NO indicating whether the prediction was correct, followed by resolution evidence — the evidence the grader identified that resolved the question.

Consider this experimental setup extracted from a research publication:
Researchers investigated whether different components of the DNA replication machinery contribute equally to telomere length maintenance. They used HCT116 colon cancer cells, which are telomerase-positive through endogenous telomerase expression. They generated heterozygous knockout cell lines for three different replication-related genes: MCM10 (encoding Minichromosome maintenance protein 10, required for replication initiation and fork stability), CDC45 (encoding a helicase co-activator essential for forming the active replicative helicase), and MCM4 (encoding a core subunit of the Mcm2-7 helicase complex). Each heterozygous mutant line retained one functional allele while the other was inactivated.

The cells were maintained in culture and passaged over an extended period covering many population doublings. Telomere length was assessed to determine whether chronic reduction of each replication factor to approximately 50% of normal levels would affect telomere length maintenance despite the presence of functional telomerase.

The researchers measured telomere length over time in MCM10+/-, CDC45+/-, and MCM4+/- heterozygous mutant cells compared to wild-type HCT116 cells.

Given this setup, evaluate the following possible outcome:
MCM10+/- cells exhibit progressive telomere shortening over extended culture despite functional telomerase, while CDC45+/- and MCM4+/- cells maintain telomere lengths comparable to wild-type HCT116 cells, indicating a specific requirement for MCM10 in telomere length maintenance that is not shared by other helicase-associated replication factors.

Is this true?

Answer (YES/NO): YES